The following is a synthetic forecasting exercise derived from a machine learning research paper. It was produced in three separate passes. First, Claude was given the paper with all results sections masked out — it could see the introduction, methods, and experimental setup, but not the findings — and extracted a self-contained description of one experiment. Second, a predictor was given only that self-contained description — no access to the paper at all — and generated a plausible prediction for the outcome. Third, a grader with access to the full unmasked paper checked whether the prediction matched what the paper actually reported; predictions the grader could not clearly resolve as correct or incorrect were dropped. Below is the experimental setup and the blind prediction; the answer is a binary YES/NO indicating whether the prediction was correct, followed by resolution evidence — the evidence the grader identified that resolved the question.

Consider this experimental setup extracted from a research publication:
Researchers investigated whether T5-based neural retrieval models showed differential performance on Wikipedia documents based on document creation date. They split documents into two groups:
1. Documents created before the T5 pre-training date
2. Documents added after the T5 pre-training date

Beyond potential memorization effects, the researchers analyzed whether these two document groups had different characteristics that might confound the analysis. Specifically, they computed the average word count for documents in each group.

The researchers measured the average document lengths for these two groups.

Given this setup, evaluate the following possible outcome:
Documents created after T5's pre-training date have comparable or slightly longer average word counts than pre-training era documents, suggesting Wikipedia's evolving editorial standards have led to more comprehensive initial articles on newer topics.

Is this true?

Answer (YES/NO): NO